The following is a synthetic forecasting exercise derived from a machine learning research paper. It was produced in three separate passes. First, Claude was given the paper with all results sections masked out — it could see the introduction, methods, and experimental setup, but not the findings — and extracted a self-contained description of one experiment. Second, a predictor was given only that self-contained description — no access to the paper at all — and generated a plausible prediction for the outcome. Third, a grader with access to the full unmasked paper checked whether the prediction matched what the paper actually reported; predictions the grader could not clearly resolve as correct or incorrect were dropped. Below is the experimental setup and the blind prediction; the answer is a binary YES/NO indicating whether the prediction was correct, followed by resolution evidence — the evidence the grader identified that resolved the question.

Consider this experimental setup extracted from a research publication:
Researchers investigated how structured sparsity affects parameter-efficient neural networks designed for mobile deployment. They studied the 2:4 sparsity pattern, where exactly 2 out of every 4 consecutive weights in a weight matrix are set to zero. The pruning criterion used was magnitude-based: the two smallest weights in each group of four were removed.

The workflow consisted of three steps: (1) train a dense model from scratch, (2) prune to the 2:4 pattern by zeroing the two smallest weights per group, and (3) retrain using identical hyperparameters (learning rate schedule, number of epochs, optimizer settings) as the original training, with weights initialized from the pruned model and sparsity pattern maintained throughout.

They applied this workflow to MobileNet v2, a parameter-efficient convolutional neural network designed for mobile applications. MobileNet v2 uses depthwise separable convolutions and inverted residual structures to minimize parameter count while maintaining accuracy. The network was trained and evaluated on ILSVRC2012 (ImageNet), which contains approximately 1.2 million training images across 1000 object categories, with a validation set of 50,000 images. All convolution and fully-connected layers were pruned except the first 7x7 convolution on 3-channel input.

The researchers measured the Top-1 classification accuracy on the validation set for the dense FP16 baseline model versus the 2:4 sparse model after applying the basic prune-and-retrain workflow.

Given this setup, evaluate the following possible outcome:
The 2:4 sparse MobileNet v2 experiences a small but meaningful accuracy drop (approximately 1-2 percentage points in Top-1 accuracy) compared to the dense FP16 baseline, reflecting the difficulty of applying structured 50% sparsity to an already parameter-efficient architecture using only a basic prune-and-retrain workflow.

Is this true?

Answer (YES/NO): YES